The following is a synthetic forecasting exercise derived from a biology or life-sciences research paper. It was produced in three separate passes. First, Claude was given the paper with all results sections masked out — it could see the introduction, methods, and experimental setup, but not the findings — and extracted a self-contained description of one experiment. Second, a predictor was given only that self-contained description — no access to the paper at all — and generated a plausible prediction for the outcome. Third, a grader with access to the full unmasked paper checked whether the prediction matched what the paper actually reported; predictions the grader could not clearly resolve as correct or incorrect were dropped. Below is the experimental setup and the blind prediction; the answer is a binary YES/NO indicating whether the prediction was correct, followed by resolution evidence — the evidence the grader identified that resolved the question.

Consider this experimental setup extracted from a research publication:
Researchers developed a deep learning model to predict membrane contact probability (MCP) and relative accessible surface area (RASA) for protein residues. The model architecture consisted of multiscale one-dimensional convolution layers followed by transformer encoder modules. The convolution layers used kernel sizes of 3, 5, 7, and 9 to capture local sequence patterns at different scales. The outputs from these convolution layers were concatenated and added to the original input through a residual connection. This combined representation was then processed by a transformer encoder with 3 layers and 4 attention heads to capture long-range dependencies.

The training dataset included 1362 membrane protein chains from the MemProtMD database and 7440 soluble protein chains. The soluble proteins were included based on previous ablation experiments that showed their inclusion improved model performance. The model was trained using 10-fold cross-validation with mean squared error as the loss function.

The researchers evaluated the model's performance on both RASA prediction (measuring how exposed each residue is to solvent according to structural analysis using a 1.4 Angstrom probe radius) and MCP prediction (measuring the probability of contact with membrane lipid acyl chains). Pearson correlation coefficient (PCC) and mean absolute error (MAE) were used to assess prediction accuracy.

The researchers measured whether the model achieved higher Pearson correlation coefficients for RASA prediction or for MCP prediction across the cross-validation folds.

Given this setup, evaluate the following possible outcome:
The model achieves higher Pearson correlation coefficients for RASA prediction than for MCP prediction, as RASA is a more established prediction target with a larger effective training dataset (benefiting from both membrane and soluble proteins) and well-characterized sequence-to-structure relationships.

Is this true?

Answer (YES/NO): NO